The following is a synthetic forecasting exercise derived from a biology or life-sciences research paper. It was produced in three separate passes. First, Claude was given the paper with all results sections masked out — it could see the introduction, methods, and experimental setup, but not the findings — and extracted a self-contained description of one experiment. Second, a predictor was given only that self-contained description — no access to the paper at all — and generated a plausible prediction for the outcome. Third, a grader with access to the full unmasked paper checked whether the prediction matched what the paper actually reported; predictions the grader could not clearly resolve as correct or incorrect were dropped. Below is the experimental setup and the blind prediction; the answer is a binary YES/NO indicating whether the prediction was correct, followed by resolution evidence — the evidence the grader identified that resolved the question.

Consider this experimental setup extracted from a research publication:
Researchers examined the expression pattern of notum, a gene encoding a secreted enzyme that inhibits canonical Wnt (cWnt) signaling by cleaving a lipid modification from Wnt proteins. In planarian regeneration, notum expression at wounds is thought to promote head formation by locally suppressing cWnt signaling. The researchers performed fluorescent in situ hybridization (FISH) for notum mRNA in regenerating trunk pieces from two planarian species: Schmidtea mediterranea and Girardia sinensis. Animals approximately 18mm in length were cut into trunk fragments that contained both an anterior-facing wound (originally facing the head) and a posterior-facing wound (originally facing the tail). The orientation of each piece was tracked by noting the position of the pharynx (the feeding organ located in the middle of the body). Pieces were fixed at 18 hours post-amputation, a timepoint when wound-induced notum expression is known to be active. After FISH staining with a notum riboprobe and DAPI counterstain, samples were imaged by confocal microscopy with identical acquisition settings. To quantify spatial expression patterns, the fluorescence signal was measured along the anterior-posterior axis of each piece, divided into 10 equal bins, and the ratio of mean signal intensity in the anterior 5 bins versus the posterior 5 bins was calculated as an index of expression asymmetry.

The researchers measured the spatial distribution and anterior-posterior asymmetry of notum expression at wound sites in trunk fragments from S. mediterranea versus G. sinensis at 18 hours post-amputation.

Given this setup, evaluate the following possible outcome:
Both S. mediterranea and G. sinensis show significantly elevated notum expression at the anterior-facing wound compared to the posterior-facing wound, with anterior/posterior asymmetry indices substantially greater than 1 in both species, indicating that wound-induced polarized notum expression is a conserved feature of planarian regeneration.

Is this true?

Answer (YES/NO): NO